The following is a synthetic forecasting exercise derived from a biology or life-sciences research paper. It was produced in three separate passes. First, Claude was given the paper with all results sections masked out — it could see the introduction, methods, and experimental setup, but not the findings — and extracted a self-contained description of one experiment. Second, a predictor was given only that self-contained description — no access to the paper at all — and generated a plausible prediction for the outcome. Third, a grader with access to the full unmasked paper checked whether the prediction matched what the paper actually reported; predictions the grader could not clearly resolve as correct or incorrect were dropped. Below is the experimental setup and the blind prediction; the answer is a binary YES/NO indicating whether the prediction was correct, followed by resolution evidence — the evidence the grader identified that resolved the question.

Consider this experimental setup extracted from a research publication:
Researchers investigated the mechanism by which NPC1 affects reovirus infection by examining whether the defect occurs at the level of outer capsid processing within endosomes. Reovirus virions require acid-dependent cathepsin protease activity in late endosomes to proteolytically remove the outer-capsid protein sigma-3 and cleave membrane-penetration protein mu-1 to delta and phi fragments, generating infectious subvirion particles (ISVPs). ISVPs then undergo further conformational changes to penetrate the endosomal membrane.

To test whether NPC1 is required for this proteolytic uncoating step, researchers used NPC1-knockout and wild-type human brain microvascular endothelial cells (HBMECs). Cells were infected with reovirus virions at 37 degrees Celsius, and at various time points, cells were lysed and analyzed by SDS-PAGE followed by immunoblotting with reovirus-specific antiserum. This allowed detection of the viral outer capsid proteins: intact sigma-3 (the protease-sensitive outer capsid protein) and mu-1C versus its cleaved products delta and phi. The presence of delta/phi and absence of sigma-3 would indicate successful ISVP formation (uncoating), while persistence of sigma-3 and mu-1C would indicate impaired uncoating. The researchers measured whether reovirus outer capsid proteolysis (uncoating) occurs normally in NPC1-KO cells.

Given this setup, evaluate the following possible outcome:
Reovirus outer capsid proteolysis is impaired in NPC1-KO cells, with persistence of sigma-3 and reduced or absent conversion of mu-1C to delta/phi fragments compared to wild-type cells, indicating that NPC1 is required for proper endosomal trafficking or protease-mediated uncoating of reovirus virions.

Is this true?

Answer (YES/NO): NO